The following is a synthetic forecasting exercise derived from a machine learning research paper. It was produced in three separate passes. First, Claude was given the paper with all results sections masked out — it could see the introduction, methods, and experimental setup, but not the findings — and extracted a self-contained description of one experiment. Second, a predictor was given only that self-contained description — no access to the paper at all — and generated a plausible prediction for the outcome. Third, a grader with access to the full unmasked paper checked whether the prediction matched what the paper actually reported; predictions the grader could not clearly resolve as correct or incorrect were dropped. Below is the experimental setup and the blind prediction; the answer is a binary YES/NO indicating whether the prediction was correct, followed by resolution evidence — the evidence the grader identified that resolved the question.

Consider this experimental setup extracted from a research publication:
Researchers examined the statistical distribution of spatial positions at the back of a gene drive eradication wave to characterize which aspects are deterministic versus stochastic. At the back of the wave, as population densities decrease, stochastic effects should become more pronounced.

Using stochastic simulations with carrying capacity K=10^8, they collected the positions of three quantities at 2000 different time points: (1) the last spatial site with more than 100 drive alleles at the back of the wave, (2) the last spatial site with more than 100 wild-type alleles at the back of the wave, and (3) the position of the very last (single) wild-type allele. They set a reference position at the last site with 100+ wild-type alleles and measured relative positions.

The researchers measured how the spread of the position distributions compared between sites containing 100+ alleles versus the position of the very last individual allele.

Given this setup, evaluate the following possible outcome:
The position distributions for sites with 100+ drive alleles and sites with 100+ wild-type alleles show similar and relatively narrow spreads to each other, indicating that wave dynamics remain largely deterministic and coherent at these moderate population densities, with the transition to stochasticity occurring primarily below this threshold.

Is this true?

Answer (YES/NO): YES